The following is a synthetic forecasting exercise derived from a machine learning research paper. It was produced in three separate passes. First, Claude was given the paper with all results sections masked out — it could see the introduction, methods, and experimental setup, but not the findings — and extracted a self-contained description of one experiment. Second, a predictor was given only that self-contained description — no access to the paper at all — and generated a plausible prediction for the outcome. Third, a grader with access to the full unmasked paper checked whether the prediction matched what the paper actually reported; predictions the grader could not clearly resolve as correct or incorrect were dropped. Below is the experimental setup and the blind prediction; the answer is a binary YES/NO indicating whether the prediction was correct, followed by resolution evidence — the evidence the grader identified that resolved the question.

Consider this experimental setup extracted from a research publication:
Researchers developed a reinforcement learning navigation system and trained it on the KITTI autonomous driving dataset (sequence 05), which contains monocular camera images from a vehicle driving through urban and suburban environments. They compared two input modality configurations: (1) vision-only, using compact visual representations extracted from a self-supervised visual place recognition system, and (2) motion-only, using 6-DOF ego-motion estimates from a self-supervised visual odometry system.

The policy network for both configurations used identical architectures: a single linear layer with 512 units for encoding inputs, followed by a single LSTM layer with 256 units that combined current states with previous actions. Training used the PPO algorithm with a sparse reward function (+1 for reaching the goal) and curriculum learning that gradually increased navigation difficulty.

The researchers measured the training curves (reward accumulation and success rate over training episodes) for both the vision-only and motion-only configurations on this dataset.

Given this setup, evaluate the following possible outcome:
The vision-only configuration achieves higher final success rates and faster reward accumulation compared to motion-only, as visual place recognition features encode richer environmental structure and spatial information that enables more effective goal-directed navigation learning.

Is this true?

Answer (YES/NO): NO